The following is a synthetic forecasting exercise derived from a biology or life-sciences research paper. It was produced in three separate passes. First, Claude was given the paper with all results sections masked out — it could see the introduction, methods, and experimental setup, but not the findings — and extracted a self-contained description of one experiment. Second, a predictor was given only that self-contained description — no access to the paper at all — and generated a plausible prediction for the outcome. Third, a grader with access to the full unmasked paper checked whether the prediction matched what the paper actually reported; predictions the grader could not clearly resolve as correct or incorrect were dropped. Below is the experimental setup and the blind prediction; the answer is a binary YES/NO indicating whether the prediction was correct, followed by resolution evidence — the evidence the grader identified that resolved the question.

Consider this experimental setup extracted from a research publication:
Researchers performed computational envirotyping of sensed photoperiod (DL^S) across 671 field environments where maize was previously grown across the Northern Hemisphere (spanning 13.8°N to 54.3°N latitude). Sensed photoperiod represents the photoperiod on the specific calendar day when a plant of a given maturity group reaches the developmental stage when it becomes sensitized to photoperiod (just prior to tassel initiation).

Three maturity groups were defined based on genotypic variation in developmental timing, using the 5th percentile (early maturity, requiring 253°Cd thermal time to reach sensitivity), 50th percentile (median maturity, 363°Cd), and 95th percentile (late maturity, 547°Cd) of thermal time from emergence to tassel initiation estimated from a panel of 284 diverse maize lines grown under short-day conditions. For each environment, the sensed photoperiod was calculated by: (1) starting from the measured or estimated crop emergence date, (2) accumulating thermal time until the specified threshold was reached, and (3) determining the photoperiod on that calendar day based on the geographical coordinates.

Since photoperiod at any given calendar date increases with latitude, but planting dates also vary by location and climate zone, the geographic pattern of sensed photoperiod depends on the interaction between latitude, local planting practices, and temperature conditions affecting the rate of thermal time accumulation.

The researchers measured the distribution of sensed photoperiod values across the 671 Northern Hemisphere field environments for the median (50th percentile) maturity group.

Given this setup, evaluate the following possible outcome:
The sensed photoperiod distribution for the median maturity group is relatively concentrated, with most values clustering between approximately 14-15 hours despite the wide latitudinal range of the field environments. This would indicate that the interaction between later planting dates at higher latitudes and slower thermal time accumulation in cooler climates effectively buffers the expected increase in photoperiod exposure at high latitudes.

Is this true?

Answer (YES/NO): NO